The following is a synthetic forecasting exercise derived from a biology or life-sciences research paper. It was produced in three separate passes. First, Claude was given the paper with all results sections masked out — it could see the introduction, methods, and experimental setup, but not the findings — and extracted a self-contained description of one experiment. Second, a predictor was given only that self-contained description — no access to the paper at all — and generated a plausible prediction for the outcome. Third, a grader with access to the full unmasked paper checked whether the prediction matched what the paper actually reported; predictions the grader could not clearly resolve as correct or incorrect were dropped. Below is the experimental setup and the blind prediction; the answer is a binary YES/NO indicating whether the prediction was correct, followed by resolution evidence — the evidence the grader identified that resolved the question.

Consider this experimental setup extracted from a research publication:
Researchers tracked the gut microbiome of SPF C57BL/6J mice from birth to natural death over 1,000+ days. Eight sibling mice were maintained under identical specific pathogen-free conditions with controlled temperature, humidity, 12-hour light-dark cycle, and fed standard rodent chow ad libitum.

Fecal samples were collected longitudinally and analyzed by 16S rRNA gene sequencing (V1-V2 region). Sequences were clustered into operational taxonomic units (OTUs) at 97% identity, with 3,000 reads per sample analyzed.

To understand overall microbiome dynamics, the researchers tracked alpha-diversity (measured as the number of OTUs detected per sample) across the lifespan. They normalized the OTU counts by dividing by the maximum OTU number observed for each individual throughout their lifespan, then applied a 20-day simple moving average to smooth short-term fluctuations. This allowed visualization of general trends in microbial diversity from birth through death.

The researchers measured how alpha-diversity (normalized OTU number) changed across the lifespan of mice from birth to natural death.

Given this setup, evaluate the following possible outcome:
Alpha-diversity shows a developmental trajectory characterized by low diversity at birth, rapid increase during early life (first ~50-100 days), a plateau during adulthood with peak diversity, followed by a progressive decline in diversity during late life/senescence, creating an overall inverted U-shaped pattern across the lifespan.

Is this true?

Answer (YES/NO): NO